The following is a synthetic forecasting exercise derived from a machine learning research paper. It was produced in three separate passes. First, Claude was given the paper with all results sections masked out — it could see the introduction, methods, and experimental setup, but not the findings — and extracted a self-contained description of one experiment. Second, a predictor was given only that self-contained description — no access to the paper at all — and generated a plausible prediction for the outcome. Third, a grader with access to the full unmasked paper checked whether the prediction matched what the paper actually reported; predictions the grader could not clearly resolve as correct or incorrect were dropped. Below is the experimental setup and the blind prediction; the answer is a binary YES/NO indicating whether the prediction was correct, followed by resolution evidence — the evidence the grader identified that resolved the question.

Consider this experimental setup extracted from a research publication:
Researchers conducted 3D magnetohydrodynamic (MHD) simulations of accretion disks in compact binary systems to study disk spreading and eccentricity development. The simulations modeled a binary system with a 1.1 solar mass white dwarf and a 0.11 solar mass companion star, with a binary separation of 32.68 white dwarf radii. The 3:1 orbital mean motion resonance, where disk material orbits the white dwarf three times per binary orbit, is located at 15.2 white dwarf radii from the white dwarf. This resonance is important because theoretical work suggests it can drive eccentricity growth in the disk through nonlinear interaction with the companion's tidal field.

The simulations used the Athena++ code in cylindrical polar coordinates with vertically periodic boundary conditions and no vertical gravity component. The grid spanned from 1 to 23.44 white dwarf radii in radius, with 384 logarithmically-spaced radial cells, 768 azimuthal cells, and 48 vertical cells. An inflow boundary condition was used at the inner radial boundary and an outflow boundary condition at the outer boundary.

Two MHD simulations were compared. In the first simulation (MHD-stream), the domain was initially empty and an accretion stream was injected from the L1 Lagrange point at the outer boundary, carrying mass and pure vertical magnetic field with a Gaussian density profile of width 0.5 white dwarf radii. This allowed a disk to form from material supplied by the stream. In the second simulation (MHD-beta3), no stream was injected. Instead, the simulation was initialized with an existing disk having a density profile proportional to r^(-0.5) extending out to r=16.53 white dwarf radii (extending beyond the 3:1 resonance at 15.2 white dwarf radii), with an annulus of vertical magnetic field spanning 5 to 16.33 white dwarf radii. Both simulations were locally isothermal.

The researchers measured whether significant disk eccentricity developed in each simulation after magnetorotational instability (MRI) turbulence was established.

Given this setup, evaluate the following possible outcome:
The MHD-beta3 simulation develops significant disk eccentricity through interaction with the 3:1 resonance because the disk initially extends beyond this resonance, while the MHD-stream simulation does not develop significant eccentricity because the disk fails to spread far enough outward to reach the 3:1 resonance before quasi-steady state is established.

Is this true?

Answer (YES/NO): YES